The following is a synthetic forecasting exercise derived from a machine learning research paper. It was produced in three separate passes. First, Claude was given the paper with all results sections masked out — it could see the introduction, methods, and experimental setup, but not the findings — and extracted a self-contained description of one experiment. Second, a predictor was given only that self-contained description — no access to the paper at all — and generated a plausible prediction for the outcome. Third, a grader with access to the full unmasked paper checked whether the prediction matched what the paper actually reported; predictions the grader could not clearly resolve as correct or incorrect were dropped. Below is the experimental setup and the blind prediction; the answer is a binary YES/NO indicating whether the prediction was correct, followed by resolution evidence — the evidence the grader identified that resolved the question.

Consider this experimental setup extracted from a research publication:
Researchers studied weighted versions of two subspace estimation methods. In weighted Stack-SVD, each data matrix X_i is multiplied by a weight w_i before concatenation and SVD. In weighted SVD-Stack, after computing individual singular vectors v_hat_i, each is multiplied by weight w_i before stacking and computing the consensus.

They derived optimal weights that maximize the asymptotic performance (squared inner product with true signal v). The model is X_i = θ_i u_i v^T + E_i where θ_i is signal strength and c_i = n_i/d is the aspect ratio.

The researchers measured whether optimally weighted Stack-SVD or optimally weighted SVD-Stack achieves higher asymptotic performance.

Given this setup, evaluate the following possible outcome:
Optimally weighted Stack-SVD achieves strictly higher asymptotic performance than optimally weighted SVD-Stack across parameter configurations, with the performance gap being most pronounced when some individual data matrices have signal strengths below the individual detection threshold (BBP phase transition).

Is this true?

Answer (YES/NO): NO